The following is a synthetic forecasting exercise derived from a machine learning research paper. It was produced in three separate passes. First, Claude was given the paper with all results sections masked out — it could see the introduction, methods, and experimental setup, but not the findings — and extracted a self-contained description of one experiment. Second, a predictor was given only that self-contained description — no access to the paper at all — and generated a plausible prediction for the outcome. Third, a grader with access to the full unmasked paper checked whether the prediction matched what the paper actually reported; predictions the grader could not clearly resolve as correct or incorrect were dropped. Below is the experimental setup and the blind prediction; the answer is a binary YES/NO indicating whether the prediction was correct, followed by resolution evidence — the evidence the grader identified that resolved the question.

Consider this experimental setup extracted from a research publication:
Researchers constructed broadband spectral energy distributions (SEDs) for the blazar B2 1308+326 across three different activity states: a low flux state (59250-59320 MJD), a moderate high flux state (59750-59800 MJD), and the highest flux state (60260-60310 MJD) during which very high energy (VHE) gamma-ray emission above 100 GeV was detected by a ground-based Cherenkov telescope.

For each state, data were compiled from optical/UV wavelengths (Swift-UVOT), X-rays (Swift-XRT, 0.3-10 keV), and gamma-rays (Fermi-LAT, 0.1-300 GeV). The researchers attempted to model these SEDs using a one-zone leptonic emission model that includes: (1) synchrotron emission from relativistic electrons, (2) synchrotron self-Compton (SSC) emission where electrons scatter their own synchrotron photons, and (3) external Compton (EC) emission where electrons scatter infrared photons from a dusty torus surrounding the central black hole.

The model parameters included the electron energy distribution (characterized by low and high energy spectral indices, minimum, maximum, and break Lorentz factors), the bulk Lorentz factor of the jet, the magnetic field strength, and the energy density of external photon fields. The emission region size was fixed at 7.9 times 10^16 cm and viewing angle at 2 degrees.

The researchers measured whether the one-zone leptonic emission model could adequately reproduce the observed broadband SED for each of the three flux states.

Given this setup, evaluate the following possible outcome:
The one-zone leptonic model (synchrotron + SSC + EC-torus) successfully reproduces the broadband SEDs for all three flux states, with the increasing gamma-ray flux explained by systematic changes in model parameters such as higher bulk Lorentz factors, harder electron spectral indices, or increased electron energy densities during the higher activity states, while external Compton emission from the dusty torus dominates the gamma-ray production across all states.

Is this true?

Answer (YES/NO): NO